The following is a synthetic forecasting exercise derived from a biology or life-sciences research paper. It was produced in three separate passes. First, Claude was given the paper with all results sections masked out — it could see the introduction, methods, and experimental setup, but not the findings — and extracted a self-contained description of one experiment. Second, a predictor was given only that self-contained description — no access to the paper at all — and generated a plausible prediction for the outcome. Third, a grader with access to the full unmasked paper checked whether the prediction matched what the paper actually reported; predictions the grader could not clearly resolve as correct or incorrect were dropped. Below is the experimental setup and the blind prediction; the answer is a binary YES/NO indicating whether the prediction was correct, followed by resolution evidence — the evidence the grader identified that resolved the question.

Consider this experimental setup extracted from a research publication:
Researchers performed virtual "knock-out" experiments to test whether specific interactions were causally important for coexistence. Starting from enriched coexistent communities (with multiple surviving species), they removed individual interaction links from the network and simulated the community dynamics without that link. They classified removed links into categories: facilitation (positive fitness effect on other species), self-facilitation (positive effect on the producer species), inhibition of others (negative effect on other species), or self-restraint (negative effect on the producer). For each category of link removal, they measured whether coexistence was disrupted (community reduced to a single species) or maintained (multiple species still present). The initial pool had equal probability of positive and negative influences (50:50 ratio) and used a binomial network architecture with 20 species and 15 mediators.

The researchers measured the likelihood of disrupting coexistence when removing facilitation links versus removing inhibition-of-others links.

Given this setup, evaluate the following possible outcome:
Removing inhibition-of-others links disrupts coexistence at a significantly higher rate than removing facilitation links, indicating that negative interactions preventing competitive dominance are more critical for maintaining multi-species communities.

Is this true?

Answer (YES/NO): NO